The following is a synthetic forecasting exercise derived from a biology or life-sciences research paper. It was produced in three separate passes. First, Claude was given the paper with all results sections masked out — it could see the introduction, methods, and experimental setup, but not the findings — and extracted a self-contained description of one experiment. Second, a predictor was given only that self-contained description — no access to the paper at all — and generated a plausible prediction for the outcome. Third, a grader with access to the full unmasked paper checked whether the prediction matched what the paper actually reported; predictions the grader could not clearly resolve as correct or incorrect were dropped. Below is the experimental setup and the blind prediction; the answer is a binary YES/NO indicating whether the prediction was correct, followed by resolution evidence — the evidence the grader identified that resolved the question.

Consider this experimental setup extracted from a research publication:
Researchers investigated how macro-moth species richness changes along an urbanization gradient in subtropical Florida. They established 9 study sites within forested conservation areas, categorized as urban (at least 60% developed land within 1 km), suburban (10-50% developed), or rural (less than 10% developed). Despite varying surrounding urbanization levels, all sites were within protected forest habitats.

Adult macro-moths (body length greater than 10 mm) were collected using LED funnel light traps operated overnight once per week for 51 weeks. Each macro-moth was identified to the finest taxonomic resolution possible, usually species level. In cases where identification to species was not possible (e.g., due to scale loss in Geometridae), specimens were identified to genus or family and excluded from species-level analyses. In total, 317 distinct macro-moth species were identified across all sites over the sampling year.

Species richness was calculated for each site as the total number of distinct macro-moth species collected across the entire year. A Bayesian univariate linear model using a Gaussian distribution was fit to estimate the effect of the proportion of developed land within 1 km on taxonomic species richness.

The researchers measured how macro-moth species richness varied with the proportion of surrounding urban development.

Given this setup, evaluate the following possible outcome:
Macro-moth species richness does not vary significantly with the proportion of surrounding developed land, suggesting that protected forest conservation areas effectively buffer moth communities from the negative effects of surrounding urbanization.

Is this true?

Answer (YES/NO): NO